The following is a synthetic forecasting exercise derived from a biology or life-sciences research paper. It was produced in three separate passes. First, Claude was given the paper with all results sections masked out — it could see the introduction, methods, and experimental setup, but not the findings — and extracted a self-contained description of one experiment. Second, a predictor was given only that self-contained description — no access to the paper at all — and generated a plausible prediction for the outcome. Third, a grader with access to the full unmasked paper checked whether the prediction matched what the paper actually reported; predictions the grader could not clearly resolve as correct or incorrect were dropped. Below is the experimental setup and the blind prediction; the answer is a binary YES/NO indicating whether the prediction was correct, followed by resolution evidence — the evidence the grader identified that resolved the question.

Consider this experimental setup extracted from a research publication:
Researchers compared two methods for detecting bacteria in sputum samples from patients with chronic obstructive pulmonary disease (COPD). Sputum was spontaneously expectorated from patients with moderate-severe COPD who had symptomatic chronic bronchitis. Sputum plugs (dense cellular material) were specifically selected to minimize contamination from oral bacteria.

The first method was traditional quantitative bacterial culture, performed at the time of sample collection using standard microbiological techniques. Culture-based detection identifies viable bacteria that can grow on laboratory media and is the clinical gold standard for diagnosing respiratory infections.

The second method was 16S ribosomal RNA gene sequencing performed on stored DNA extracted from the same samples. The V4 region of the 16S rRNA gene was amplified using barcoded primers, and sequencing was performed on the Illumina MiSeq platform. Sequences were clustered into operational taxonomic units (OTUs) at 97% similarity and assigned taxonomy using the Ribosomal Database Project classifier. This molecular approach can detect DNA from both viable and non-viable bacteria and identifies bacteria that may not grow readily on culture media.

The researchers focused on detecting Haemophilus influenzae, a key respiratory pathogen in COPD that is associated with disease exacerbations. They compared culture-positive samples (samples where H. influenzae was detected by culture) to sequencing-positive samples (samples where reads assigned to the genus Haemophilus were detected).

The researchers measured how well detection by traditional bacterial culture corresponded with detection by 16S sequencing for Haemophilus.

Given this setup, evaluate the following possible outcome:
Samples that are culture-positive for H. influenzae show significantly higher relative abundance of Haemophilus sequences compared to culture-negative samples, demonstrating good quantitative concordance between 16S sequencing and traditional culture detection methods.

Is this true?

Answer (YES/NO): YES